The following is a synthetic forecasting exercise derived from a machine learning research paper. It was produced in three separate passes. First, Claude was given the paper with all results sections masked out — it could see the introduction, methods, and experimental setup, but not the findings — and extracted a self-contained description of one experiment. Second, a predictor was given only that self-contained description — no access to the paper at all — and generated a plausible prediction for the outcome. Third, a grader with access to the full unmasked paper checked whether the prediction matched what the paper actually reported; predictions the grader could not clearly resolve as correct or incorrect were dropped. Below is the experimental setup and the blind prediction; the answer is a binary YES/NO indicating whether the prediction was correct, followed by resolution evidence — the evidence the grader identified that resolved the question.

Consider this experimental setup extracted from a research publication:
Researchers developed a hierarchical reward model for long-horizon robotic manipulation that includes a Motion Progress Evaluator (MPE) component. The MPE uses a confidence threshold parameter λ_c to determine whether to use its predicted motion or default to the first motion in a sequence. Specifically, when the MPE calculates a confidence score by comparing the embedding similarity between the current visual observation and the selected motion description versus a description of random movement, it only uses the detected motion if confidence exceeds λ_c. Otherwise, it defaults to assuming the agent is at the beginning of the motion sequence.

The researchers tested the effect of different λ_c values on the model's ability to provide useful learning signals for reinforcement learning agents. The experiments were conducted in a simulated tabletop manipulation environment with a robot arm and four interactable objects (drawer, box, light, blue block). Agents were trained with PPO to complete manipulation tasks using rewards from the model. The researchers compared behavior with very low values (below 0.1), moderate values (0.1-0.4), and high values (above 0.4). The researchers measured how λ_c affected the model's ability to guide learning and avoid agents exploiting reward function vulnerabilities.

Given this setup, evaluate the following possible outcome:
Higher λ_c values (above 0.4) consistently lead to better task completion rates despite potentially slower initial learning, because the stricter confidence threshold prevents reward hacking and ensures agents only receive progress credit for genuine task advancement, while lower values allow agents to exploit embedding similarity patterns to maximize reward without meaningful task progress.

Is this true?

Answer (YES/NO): NO